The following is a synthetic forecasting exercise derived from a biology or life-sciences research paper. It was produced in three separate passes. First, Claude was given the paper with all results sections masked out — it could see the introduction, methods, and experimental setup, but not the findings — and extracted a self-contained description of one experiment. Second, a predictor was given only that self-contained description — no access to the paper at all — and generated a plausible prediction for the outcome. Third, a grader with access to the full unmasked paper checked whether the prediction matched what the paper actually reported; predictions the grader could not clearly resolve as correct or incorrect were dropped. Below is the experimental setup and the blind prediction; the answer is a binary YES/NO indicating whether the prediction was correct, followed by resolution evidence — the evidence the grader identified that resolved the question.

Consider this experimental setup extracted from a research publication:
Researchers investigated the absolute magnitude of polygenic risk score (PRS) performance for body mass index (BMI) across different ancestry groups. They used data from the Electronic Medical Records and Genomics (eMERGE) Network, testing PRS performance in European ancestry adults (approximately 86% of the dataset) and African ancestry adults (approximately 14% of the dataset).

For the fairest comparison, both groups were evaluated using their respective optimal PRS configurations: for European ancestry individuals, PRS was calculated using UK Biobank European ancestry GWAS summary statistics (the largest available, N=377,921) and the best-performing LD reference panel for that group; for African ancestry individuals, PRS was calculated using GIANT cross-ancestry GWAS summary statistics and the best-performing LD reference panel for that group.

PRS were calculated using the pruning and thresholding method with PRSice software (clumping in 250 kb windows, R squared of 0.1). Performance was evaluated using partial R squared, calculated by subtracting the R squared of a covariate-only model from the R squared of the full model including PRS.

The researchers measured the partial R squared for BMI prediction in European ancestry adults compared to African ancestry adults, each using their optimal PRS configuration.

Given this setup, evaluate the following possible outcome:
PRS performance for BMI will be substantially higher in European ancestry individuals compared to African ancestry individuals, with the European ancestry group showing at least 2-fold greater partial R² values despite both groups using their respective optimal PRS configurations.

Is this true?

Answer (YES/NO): YES